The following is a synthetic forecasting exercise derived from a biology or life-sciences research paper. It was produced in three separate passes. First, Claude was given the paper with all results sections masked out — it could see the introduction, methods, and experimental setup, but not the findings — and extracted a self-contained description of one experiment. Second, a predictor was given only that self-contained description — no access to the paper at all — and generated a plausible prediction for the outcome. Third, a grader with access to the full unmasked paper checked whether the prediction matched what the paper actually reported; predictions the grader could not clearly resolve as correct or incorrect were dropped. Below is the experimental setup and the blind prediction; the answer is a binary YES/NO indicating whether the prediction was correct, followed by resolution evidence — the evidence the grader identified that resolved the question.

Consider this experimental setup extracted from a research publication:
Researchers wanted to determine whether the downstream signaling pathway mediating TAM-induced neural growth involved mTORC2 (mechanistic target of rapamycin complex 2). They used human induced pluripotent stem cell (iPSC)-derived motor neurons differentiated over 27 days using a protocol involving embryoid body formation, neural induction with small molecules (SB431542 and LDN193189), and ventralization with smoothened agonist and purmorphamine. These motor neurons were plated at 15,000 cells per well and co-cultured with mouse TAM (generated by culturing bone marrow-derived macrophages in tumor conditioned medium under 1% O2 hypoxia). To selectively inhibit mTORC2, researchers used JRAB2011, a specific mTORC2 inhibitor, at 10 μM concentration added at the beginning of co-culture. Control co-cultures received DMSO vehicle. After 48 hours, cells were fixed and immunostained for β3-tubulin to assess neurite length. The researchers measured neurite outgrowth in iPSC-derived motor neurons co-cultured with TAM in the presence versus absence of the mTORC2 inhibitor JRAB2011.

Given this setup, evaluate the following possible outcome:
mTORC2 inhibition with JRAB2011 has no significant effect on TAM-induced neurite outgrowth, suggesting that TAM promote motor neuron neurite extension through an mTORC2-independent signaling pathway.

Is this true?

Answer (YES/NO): NO